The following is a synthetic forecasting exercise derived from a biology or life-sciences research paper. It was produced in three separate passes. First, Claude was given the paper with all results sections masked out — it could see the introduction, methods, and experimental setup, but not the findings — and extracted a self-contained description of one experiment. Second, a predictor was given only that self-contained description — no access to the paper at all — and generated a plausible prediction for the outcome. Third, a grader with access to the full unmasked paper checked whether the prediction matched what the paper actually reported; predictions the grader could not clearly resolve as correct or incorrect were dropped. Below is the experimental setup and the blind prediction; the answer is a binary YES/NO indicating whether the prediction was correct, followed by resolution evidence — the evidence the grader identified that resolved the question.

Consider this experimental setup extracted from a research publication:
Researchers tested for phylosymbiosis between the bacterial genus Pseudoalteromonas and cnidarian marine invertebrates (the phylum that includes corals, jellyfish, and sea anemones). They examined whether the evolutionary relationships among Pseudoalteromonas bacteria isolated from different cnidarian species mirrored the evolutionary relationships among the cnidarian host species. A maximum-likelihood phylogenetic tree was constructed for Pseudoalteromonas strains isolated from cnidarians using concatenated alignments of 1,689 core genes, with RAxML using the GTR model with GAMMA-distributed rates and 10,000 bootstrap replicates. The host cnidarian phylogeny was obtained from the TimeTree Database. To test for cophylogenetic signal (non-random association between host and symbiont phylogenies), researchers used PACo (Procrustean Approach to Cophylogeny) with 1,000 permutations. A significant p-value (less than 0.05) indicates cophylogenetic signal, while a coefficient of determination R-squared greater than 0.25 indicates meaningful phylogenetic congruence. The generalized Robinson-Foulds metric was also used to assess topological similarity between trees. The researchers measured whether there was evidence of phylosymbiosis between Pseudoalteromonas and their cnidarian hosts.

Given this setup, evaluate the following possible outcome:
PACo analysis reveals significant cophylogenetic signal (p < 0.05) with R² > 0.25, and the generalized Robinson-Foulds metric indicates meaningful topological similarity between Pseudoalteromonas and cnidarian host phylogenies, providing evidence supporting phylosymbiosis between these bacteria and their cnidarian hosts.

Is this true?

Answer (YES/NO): NO